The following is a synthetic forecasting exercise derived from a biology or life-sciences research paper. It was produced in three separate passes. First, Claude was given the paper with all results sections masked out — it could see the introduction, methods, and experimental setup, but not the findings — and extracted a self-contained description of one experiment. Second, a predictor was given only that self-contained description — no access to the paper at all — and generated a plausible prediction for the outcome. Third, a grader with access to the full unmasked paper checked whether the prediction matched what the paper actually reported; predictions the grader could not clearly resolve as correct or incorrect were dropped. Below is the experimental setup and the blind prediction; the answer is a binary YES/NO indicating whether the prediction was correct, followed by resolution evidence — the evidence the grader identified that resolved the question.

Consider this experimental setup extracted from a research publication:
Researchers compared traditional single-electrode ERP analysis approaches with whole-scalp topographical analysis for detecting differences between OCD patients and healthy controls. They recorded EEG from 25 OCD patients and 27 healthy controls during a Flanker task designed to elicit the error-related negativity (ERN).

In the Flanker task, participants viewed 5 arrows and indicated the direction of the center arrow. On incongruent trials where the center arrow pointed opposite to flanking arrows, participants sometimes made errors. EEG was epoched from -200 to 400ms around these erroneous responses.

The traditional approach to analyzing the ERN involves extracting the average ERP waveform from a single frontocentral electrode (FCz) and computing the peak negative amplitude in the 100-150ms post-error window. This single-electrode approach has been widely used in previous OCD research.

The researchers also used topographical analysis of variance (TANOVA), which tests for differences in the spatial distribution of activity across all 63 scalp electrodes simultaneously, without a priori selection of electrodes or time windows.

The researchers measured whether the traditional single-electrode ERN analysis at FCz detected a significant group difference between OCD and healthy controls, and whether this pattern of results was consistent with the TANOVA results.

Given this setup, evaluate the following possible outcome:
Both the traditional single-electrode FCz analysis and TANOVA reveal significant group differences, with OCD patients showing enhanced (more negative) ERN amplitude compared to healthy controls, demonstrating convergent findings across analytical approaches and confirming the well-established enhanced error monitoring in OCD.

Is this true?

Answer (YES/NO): NO